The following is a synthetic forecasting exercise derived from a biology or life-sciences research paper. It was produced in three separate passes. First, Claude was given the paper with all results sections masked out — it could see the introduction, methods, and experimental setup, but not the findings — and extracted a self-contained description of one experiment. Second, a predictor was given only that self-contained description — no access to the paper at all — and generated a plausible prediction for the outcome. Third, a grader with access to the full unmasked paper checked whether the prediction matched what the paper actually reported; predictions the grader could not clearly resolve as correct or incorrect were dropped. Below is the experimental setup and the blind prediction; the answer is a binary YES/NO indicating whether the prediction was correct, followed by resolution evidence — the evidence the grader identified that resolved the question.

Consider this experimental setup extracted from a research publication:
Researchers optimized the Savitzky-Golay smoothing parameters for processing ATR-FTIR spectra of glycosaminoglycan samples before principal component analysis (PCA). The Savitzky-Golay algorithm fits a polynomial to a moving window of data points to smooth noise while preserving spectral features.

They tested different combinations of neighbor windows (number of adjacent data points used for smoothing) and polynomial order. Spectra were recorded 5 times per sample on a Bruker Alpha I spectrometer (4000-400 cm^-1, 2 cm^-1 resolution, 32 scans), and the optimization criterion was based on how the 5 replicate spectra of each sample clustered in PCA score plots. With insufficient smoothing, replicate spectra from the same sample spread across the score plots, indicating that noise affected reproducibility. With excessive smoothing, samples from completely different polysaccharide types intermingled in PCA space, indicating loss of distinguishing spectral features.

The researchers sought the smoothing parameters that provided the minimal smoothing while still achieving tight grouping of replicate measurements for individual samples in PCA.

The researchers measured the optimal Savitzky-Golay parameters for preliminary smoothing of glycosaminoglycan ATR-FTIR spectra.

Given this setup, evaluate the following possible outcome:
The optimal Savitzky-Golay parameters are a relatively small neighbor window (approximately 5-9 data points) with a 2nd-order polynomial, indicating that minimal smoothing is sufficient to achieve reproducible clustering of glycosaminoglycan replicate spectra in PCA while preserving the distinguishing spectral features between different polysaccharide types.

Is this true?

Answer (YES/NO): NO